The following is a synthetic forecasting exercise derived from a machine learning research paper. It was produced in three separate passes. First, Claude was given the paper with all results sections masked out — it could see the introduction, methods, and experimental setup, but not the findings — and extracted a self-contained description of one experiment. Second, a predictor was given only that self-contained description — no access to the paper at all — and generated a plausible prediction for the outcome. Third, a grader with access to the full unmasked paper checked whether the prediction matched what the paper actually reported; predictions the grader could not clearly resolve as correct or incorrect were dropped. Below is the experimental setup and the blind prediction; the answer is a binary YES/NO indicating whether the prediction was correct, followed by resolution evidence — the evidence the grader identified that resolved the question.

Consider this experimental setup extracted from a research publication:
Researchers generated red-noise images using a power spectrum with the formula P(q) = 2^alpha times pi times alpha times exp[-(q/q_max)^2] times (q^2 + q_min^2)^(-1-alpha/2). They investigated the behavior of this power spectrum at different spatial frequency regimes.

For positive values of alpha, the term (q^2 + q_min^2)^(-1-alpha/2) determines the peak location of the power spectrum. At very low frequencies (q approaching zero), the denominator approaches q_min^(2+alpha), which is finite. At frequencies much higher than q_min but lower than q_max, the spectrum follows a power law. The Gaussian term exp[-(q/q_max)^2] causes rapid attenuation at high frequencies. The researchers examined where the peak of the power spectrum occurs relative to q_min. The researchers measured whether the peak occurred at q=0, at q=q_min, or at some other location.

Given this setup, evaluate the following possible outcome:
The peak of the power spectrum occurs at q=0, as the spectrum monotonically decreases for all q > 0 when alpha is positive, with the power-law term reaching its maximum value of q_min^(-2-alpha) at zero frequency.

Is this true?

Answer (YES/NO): NO